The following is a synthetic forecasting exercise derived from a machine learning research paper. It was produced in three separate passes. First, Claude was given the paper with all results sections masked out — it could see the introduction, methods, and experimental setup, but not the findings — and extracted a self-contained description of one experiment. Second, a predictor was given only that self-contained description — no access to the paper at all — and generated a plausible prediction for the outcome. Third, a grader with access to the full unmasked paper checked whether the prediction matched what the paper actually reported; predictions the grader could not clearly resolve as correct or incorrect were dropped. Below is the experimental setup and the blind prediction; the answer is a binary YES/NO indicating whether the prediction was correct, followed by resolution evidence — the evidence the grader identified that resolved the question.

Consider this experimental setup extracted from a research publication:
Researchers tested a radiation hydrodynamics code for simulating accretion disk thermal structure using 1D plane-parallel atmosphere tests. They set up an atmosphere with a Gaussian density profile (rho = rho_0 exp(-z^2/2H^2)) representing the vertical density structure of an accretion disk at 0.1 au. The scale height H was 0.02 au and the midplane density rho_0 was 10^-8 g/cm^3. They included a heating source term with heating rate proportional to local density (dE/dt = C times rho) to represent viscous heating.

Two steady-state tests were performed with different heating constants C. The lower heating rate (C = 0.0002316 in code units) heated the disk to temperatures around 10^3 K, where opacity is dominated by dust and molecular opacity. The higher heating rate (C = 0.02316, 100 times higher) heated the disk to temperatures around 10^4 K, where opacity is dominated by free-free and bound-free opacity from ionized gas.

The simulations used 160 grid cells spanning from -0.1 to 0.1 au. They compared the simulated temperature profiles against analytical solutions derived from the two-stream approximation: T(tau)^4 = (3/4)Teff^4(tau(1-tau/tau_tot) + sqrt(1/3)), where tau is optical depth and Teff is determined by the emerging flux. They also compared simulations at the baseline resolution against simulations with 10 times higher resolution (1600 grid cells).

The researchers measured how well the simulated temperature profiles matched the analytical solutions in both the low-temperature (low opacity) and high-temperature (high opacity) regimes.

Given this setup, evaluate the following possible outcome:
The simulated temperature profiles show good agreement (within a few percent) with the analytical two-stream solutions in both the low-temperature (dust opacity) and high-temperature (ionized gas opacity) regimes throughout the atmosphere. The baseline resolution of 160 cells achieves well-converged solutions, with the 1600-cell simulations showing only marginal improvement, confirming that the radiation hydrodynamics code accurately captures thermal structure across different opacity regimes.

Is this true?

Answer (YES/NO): NO